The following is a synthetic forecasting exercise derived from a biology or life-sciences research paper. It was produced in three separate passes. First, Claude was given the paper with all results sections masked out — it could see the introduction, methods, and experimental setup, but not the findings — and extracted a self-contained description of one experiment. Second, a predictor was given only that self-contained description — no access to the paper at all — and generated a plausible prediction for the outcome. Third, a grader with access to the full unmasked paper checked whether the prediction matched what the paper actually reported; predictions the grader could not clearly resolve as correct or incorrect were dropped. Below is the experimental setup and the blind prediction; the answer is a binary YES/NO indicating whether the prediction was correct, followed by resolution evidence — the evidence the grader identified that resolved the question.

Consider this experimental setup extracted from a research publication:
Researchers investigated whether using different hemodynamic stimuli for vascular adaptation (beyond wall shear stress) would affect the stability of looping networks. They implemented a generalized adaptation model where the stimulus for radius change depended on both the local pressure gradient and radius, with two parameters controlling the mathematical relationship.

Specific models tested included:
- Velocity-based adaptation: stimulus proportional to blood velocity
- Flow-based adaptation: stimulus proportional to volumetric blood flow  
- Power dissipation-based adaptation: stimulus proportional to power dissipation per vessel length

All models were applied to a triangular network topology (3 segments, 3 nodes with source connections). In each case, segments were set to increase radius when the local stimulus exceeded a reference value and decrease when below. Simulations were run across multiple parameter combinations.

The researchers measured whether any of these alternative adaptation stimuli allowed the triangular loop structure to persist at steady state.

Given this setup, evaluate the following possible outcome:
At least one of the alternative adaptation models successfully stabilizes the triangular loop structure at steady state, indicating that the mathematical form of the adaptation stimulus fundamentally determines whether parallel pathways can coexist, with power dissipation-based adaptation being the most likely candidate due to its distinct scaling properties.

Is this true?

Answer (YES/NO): NO